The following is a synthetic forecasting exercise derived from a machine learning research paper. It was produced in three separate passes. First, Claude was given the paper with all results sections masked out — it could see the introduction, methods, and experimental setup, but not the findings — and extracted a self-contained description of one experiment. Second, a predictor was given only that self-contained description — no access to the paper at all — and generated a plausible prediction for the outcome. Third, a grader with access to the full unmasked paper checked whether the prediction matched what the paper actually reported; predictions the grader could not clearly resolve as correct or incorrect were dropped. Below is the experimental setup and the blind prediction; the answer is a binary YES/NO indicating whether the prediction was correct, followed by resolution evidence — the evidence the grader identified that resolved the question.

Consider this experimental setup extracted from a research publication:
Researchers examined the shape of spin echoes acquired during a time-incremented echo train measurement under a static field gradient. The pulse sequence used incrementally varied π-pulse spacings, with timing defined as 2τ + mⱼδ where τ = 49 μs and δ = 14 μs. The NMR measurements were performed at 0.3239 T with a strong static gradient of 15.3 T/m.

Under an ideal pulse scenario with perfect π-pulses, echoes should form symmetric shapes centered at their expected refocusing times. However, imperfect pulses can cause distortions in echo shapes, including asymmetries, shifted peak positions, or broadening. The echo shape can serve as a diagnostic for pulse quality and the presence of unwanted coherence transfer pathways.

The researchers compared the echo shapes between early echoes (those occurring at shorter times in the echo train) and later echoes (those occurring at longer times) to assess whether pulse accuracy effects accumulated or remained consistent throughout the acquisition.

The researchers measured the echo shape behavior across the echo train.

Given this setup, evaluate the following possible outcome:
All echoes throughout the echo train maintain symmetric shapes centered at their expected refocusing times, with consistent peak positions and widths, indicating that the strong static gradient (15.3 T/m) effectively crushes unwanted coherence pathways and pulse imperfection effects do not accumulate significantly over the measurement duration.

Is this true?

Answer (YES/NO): NO